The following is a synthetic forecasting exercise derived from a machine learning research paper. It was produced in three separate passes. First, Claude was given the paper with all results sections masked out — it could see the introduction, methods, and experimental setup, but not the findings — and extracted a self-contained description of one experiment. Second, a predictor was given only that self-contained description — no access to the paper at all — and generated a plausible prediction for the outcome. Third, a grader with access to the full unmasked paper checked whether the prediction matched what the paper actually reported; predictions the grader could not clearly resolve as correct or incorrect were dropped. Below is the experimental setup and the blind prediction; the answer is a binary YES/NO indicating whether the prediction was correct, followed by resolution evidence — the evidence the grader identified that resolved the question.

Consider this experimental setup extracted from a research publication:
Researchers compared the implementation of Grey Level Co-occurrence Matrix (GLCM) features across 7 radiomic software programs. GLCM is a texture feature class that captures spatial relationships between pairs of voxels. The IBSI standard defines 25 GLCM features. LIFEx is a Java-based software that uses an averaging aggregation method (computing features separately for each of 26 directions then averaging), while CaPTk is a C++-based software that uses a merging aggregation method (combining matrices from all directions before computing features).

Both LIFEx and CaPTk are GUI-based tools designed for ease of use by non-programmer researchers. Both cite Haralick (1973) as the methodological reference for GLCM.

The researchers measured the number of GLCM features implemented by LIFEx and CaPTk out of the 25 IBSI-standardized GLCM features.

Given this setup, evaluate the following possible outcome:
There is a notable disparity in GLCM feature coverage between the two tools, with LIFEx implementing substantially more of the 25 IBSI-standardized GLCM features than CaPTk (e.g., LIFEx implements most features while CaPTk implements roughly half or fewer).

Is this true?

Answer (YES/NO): NO